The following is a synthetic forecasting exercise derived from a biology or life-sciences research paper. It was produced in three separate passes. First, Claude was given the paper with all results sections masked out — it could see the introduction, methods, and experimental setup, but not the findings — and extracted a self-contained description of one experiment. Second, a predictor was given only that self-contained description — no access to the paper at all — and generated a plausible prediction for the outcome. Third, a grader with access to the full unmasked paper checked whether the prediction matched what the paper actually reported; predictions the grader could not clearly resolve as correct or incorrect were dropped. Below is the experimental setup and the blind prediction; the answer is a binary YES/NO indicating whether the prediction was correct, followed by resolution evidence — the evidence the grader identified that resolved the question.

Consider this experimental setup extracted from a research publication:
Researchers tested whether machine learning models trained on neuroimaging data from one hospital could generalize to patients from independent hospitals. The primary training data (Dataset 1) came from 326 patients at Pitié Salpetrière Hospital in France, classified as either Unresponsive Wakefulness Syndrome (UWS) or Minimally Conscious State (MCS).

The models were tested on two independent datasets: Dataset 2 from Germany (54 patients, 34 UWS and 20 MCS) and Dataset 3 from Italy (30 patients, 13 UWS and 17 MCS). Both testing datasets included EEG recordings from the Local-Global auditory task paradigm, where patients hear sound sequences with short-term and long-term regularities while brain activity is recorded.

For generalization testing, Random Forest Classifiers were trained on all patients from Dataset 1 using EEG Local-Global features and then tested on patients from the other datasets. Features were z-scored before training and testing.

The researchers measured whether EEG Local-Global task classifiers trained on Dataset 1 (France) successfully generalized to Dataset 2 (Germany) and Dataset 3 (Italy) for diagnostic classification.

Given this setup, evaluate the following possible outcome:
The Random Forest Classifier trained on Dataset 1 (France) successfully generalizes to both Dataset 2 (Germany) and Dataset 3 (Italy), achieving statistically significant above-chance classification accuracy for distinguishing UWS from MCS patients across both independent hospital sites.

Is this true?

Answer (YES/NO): YES